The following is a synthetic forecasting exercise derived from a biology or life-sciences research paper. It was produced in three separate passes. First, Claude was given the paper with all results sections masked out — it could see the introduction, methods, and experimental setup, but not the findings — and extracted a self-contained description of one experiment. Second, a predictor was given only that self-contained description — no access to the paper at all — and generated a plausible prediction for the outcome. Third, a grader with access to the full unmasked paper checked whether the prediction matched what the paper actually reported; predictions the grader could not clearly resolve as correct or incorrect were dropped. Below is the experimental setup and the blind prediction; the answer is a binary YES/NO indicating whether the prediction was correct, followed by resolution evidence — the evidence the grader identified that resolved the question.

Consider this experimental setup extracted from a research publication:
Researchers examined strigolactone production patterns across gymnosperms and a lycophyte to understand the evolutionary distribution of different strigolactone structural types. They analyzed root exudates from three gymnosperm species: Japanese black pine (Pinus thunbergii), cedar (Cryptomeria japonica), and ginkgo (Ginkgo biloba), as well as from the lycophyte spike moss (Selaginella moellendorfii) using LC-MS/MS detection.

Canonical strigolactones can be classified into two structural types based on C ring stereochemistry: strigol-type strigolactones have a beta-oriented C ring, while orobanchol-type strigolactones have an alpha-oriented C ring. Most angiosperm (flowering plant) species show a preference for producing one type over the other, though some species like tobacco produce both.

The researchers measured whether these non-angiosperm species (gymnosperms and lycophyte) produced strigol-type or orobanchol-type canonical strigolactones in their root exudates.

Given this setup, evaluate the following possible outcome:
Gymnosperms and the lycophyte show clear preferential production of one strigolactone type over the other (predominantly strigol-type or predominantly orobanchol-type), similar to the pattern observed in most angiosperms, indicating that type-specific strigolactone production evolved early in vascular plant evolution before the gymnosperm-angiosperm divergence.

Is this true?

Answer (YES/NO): YES